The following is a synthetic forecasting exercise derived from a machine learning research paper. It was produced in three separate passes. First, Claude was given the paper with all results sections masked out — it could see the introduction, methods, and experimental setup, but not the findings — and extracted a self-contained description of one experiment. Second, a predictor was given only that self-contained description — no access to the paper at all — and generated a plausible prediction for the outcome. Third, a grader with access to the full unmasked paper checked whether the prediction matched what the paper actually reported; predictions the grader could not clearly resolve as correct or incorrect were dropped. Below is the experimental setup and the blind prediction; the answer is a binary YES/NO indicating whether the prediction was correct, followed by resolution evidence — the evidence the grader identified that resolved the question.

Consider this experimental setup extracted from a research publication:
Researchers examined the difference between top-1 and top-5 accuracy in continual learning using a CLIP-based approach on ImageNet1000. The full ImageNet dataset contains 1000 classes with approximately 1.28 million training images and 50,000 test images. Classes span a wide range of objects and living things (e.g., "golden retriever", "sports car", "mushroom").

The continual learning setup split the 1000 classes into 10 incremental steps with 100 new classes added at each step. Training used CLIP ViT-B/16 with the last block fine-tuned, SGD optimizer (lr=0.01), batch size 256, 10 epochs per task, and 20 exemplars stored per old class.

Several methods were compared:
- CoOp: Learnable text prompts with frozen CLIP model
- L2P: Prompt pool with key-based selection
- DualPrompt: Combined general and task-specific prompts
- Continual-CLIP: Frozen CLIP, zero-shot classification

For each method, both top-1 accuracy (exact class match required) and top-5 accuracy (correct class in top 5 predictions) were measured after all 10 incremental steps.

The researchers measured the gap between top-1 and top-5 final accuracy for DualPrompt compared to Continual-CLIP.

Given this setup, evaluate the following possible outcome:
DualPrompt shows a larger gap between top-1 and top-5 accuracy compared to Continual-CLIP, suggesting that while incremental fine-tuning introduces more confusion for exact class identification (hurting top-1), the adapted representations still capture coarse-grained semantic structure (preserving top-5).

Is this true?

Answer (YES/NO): YES